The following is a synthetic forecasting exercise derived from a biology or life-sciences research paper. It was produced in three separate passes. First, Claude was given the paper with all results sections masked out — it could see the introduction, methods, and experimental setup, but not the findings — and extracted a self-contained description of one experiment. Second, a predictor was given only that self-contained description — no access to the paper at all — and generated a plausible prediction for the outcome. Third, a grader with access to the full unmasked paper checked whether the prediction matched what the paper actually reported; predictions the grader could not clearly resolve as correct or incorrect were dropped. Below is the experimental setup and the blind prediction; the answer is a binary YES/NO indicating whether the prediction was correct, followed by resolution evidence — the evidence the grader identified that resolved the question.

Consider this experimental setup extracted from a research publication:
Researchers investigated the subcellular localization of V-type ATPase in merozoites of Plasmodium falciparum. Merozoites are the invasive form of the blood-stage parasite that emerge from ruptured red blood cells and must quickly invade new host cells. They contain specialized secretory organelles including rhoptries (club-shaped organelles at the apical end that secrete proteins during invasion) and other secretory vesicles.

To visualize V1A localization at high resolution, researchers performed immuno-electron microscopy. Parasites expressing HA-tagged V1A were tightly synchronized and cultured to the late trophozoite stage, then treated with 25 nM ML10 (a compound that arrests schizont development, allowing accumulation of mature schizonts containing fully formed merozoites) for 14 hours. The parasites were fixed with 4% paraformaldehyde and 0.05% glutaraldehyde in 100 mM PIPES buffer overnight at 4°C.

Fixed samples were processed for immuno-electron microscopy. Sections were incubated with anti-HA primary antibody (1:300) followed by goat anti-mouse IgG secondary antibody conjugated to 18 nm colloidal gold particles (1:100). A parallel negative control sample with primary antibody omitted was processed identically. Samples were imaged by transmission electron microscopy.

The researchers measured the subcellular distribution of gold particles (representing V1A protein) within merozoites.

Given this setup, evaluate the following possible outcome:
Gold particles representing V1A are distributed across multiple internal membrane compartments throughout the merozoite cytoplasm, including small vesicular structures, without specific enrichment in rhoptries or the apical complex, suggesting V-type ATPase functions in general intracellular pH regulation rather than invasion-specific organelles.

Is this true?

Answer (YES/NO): NO